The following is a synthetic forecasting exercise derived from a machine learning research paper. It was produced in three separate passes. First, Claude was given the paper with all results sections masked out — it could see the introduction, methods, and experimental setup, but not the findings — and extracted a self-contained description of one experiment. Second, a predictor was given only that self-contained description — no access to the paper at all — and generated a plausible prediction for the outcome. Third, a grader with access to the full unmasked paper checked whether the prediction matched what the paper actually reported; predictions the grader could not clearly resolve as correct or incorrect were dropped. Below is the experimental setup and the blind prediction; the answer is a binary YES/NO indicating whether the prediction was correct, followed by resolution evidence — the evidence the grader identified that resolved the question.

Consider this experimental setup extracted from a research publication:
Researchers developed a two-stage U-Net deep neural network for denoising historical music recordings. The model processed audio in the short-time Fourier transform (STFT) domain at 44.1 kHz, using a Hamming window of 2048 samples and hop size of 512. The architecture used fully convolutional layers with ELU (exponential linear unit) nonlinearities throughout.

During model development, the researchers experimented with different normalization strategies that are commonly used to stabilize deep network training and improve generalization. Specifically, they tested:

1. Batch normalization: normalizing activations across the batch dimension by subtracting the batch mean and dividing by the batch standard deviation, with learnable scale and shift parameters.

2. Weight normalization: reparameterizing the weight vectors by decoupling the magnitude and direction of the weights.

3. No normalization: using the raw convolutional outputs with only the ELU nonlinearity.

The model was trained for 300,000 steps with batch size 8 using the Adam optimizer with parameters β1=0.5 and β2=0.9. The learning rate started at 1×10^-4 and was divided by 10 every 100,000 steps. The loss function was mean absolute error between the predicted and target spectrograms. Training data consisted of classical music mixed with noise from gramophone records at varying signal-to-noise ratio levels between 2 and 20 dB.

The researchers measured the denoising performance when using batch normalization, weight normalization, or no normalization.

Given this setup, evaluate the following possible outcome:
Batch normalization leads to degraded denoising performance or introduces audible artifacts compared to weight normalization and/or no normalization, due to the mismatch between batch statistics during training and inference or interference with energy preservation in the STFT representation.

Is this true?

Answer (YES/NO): NO